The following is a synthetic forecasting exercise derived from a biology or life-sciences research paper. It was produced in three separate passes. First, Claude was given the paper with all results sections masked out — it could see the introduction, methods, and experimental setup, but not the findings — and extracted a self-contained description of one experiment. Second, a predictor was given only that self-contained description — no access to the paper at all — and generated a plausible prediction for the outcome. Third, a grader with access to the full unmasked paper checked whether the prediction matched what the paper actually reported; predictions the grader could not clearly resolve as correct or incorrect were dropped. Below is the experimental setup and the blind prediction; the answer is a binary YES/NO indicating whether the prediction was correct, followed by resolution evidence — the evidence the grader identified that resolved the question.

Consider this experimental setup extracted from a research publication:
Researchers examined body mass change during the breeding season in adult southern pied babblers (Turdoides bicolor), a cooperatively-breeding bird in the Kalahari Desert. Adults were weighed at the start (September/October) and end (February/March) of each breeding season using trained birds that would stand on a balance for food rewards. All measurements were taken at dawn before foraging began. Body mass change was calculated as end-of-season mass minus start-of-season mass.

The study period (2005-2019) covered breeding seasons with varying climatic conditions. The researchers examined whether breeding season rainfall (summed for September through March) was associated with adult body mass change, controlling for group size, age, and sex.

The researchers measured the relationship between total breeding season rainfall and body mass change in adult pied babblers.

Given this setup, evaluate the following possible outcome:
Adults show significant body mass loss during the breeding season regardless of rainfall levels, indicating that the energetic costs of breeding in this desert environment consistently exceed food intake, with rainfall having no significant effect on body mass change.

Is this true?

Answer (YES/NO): NO